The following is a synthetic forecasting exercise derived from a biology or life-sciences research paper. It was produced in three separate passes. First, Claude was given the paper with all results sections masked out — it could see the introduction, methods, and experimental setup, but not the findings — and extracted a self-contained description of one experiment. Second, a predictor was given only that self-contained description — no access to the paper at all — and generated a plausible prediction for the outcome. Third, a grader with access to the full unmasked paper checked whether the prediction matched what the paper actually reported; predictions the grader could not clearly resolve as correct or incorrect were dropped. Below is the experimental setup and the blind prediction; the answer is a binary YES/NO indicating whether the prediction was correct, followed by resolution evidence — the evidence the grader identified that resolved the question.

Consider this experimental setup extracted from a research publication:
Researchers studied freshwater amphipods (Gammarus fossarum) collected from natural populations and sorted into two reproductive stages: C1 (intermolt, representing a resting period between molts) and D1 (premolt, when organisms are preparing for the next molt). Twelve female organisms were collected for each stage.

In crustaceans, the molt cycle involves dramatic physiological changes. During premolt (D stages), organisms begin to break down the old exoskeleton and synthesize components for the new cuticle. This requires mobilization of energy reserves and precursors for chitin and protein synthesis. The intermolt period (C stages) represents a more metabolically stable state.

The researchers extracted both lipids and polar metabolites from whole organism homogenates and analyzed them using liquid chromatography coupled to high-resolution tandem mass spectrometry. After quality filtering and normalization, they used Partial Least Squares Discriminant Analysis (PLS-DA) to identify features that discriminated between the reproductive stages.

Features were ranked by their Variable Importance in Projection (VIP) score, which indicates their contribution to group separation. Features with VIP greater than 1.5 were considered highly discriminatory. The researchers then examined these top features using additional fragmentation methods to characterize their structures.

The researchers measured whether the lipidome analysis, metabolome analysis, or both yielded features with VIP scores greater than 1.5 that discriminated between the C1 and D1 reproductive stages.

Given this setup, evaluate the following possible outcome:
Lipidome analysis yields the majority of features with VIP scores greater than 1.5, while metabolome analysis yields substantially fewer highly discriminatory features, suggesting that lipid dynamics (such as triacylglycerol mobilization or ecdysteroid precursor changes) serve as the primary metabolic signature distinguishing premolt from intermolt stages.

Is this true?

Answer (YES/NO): NO